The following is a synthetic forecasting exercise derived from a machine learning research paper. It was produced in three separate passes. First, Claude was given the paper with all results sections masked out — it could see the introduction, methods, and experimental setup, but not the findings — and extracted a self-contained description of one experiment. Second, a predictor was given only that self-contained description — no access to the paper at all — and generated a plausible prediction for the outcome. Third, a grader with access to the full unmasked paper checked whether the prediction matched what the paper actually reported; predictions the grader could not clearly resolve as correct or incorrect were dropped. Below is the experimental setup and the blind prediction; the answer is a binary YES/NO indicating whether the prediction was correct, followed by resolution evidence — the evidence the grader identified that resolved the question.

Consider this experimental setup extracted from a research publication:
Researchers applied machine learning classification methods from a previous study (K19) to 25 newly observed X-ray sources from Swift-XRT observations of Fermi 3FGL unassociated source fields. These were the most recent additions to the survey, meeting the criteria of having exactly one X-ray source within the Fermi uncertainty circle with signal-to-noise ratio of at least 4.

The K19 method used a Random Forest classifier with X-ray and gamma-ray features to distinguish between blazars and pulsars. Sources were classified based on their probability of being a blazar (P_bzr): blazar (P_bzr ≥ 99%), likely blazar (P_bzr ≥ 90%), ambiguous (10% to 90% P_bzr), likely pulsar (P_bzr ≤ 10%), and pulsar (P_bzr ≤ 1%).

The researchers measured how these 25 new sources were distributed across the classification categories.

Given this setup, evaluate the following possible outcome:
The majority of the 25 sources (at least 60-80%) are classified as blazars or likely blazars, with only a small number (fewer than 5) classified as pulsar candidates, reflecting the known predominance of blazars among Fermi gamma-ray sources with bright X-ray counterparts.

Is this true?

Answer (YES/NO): NO